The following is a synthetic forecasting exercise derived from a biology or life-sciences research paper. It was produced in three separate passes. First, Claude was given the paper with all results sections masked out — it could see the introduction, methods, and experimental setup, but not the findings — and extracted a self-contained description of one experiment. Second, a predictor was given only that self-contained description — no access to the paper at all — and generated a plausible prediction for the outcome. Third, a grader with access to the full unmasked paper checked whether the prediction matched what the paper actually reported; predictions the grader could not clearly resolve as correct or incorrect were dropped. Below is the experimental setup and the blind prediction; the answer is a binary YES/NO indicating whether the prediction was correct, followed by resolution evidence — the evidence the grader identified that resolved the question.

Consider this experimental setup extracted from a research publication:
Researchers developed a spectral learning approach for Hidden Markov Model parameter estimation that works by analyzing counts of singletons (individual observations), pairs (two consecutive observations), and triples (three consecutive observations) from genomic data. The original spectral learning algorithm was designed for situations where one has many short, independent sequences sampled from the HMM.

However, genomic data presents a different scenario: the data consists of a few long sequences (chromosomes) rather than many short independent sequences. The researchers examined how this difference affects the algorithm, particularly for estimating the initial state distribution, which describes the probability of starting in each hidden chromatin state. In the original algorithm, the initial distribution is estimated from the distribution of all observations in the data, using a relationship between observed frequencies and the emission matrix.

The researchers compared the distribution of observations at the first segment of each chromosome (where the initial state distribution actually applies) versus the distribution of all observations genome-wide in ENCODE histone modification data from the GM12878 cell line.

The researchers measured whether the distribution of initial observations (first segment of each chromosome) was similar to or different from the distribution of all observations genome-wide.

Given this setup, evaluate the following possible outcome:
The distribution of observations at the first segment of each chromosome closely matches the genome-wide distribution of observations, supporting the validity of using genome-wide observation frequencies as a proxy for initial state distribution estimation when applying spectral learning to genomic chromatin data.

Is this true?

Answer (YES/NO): NO